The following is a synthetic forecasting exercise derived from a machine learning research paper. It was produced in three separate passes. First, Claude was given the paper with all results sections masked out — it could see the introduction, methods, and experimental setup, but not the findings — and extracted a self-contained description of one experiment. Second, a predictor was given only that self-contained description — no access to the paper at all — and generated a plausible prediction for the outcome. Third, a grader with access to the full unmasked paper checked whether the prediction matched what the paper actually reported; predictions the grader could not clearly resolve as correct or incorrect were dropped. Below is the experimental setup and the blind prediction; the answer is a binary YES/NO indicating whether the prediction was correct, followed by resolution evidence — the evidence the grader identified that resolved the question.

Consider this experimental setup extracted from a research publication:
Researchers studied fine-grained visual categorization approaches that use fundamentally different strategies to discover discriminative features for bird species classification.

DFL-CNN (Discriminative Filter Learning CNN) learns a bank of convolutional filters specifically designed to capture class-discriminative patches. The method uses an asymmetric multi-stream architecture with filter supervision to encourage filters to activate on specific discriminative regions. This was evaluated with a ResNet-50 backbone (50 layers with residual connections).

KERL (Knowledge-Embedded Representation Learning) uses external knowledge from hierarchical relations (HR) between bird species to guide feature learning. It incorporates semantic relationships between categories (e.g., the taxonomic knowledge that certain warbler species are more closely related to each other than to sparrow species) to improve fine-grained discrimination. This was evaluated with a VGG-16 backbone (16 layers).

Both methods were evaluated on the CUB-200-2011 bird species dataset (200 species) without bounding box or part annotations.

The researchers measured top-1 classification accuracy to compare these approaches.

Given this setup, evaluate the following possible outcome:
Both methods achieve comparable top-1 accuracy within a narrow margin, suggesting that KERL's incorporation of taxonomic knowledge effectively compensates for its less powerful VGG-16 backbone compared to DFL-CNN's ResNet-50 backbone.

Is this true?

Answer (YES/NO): YES